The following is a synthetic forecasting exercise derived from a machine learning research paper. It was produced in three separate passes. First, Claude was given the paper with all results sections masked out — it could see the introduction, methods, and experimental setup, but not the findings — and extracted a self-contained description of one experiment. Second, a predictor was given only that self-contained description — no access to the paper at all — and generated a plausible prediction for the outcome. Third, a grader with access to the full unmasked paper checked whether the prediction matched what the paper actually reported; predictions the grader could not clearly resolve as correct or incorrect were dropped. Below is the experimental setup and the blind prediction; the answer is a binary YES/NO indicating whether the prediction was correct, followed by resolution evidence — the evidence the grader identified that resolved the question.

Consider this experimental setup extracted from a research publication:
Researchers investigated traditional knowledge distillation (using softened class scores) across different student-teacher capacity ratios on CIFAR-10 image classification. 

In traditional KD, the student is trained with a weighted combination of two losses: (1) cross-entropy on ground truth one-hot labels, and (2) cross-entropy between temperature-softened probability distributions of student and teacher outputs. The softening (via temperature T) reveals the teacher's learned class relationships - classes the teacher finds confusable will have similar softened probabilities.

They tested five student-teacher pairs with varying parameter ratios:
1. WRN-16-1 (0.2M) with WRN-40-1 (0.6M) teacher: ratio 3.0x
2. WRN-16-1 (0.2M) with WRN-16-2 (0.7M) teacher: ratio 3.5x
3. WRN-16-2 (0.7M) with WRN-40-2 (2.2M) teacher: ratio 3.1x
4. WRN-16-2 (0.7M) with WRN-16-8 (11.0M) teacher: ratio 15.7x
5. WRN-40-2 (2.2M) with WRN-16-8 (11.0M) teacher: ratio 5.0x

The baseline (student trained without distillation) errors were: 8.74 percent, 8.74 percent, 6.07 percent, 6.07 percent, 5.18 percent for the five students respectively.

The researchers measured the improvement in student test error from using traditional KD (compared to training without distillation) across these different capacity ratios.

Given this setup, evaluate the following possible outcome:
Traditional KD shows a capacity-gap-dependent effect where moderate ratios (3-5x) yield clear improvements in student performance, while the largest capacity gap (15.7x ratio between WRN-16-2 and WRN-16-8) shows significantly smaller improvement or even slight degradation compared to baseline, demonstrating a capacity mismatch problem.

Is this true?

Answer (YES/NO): NO